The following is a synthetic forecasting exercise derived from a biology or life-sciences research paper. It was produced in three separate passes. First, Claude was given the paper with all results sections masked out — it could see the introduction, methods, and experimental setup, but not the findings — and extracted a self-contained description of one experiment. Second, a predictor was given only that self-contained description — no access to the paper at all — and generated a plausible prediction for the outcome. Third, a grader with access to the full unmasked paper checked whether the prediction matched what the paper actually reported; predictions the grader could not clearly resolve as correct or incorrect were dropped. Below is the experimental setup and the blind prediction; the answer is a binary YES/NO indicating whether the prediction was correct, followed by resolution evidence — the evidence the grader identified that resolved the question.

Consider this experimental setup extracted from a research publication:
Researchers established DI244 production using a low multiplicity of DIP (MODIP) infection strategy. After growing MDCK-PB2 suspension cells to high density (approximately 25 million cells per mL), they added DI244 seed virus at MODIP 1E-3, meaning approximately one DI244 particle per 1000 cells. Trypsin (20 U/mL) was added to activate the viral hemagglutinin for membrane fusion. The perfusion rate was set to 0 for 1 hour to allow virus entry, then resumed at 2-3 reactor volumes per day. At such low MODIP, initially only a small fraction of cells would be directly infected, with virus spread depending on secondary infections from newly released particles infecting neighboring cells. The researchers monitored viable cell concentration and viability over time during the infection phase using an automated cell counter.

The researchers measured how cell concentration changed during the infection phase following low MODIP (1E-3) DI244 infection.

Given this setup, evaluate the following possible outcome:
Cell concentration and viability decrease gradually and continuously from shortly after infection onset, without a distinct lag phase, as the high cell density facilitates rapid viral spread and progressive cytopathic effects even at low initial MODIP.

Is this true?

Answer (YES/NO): NO